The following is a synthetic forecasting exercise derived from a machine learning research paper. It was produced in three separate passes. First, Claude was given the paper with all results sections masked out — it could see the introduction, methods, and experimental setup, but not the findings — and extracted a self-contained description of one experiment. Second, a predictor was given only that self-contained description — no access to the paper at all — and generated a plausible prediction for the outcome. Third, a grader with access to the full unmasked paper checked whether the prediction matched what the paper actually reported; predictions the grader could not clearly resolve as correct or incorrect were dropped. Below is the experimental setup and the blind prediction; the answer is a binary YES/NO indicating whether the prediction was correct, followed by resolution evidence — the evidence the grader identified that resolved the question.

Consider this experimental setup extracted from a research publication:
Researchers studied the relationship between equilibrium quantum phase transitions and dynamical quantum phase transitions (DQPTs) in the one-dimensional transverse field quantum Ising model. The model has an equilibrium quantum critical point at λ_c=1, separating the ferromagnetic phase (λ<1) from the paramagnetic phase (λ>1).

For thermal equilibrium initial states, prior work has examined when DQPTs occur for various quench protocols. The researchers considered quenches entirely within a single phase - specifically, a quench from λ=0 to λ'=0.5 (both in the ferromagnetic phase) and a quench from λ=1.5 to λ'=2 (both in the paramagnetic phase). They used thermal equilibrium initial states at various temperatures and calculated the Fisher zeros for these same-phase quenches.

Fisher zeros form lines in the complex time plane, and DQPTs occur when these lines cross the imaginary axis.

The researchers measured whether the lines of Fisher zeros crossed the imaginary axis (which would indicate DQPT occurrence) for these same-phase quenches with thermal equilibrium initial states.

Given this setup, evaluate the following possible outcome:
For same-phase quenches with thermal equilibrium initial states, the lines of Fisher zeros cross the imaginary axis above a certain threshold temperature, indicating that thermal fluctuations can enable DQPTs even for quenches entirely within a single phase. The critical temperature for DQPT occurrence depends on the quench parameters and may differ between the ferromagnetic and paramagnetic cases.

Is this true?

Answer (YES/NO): NO